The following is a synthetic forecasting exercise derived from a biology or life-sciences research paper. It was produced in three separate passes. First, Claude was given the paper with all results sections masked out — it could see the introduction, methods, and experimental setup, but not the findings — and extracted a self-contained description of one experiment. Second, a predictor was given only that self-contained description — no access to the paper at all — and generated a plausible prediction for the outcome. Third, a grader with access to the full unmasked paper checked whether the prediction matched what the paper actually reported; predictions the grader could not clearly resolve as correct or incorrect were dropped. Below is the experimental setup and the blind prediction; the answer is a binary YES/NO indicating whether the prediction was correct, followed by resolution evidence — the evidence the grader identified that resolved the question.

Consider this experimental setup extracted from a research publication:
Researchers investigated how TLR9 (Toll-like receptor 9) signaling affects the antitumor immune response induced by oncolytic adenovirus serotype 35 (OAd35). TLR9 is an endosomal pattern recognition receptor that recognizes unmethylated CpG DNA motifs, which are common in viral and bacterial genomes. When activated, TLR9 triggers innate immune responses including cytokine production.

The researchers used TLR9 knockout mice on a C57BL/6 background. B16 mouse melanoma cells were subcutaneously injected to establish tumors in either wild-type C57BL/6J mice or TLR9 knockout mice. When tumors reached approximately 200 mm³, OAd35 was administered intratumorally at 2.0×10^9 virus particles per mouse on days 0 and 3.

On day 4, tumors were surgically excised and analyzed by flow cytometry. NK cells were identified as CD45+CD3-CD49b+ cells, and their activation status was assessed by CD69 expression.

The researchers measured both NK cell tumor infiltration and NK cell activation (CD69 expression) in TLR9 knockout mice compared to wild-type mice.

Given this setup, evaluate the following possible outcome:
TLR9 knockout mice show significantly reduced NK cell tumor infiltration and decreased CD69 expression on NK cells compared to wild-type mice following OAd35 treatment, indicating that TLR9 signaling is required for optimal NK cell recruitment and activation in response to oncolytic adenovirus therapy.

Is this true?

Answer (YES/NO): NO